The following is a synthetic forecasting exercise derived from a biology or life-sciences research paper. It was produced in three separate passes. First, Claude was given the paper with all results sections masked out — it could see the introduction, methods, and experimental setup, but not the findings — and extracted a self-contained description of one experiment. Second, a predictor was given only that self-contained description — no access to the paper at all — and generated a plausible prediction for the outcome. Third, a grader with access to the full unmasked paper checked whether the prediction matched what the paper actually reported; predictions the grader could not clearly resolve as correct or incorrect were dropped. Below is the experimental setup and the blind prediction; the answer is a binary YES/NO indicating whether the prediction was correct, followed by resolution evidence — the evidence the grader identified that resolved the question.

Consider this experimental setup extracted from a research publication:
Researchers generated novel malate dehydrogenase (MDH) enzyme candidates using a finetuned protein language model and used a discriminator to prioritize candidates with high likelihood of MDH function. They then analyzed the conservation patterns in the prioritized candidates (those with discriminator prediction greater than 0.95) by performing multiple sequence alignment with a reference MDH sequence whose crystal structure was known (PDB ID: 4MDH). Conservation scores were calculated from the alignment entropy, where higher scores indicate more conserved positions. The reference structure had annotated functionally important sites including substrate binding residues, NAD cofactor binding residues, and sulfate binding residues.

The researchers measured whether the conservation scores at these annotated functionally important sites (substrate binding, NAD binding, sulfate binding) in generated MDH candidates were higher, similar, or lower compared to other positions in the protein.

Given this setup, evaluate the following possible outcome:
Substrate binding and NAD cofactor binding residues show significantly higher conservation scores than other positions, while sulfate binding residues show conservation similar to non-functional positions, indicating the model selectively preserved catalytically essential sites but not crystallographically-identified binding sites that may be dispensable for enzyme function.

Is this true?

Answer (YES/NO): NO